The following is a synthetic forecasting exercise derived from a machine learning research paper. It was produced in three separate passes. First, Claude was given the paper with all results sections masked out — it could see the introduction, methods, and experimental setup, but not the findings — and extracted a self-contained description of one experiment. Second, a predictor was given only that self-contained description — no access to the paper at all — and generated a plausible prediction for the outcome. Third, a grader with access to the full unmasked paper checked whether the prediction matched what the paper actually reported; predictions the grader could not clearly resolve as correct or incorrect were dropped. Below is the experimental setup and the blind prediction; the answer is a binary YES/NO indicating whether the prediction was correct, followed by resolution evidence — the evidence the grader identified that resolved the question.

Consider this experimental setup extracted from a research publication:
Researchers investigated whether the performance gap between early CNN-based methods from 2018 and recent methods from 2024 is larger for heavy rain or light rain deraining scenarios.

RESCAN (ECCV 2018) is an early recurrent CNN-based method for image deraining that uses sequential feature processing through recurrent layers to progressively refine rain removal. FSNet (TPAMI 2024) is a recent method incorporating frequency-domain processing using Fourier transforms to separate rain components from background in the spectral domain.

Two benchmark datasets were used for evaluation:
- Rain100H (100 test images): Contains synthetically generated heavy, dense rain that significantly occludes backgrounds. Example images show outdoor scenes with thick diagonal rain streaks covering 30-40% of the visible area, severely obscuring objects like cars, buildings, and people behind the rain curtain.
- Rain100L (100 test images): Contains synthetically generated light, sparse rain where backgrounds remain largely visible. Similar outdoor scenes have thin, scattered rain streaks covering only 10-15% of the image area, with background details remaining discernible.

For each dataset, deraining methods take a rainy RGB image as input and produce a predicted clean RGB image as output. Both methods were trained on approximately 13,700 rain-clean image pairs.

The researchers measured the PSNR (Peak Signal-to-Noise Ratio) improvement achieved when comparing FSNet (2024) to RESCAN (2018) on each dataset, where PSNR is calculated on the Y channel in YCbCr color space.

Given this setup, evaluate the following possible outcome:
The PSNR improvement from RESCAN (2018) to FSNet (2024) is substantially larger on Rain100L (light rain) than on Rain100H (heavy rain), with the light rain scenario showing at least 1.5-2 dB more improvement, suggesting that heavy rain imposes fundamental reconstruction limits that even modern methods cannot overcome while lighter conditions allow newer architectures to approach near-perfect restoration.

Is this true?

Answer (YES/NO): NO